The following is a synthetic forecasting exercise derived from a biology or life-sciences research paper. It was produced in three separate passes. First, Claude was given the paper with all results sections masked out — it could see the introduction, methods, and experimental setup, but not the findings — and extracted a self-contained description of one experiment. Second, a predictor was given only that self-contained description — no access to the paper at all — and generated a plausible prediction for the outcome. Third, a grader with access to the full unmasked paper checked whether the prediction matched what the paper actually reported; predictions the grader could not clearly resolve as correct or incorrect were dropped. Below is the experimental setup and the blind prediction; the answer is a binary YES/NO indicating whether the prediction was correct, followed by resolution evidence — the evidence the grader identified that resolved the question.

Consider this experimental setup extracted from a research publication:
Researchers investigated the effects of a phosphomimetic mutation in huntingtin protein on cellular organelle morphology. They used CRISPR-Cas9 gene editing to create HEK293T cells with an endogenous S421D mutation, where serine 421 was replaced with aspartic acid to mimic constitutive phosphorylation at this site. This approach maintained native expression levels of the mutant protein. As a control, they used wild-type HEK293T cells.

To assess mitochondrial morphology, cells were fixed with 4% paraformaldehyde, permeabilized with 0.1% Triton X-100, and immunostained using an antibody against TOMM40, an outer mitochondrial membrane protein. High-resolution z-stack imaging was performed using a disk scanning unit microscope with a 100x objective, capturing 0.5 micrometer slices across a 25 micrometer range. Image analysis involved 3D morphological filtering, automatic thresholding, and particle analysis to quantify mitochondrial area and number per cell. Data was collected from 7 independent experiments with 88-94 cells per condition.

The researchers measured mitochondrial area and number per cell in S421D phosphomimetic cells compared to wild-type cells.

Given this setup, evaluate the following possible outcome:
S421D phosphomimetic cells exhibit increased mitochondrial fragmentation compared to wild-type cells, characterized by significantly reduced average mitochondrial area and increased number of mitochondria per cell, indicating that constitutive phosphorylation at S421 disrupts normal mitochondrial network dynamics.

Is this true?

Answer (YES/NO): NO